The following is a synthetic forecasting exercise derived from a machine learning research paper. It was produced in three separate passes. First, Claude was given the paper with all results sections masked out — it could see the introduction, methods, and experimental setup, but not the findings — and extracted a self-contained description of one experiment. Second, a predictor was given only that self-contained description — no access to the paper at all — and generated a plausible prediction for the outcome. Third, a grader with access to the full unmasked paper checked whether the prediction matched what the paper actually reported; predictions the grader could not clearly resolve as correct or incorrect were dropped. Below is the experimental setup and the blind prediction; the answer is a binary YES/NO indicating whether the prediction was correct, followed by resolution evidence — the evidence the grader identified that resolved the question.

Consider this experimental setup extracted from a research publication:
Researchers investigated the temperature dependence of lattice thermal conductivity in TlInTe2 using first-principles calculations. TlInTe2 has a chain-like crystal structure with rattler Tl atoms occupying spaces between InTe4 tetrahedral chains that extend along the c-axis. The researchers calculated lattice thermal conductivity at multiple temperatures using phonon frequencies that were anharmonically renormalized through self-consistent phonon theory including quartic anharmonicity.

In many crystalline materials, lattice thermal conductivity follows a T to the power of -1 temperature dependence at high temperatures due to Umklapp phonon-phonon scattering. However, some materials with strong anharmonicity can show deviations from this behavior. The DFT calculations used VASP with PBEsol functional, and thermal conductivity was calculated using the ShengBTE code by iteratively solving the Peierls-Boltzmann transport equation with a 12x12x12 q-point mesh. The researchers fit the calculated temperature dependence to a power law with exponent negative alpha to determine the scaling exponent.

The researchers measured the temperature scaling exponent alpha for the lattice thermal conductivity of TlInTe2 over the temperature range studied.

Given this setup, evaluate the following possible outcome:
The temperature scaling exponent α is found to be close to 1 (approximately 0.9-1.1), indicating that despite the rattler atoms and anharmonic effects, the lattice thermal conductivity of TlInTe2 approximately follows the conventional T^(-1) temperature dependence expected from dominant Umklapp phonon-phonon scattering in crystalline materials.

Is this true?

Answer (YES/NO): NO